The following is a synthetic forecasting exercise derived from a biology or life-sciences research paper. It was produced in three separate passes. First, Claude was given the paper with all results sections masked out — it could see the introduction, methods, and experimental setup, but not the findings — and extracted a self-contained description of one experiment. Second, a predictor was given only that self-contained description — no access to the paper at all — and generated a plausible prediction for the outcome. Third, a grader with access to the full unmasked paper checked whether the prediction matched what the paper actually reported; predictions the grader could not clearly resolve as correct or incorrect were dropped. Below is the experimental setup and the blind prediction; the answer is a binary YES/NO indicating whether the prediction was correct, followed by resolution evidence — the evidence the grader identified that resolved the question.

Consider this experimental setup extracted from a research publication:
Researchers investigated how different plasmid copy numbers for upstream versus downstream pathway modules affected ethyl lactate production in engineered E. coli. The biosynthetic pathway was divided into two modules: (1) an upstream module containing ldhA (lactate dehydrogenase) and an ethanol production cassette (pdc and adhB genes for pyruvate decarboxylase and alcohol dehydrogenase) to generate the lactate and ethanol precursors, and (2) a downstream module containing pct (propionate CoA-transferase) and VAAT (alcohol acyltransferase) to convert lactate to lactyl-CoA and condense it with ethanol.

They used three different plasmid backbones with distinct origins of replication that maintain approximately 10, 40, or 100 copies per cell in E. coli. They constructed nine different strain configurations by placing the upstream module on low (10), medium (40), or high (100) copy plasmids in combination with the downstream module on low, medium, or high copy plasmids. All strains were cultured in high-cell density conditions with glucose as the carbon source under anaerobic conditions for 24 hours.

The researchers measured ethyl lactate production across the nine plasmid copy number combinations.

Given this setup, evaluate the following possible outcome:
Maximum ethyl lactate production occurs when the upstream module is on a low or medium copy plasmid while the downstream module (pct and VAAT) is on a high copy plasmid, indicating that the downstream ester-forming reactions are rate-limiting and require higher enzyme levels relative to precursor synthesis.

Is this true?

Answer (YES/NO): YES